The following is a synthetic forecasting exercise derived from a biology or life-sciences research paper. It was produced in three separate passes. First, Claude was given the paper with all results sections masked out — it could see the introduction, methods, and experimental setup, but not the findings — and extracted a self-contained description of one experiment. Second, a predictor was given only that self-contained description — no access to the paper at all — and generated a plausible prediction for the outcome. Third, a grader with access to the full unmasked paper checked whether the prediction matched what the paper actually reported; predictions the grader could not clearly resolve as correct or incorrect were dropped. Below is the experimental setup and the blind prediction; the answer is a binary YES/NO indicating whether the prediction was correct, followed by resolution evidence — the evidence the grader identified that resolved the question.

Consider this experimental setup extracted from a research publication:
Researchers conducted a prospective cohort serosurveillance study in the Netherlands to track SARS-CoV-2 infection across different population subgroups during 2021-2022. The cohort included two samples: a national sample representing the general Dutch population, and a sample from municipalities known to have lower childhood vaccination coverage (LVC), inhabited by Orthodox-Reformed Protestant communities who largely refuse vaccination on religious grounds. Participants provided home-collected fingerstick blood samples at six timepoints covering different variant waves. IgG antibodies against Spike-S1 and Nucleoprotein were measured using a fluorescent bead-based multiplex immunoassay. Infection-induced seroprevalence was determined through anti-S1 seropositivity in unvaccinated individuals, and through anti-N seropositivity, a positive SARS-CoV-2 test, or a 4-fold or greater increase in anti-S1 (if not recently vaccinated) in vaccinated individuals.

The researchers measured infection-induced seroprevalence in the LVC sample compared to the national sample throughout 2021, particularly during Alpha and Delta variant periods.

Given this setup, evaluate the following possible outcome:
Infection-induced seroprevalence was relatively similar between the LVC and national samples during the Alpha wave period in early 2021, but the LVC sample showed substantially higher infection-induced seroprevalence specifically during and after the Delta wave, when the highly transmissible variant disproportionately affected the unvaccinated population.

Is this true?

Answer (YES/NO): NO